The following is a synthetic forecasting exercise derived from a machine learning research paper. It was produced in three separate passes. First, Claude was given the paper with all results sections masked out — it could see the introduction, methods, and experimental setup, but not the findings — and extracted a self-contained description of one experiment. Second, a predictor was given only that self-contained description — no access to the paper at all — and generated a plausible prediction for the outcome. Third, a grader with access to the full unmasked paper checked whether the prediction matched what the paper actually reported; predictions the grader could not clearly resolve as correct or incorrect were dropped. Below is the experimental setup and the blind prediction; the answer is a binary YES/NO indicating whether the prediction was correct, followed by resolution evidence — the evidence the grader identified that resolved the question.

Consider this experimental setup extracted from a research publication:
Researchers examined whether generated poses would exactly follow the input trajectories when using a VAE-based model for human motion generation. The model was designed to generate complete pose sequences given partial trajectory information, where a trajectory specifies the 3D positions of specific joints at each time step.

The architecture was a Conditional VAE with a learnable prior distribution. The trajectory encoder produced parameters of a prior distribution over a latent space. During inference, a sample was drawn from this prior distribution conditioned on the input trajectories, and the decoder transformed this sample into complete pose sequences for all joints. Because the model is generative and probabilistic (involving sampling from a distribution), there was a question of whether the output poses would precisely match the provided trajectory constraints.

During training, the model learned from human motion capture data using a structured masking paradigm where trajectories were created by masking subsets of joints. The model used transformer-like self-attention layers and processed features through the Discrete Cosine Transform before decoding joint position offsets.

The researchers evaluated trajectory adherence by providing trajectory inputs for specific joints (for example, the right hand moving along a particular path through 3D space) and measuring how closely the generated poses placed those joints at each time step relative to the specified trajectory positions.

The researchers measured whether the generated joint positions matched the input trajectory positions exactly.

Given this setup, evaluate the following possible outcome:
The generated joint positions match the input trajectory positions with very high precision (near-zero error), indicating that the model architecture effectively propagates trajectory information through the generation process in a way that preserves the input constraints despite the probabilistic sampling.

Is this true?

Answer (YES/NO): NO